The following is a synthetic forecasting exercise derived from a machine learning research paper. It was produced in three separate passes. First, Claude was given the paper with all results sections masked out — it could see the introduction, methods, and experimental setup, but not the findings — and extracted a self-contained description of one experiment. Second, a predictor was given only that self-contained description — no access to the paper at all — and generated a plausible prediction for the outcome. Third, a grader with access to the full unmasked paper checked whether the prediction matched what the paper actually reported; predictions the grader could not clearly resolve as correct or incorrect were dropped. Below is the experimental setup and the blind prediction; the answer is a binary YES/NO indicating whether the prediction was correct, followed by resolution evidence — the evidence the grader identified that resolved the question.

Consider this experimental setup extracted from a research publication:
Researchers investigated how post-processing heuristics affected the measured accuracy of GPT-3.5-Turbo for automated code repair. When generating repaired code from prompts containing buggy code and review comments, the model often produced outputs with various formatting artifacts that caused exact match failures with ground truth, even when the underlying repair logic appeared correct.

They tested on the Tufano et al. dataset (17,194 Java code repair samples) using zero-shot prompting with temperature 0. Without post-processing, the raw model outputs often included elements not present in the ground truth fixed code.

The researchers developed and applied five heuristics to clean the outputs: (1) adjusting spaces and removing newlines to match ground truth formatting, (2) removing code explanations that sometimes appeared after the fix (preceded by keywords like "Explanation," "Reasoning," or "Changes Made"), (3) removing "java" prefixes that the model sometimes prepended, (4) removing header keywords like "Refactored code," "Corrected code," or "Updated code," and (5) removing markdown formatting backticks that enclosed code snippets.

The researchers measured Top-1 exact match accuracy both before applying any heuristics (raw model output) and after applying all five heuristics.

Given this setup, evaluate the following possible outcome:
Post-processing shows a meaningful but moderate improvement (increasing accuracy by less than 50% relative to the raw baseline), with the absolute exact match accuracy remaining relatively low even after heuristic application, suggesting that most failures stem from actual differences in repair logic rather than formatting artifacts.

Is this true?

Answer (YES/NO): NO